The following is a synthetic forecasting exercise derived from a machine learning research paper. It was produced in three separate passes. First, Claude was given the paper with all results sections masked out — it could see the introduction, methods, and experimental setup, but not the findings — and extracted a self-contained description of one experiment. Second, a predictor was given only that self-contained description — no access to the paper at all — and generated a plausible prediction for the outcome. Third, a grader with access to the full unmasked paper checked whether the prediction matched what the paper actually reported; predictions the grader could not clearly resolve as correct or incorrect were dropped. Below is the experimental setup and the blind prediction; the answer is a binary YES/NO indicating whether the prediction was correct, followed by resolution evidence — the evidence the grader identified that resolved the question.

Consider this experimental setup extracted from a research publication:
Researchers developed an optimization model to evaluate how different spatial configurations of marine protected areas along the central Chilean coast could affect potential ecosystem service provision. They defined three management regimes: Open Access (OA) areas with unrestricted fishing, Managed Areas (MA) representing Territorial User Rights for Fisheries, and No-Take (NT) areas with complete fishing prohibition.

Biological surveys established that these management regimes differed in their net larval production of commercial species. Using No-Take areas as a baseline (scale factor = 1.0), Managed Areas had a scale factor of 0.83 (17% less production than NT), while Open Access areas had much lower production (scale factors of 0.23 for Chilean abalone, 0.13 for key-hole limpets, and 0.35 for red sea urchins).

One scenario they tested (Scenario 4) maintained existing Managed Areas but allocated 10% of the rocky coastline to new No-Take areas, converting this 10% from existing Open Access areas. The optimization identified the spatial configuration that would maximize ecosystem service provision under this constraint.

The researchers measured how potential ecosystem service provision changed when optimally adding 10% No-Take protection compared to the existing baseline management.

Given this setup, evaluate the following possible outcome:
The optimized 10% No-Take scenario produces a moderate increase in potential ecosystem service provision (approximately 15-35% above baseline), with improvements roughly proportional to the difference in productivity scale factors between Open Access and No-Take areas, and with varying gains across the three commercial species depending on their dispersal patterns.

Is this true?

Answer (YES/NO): NO